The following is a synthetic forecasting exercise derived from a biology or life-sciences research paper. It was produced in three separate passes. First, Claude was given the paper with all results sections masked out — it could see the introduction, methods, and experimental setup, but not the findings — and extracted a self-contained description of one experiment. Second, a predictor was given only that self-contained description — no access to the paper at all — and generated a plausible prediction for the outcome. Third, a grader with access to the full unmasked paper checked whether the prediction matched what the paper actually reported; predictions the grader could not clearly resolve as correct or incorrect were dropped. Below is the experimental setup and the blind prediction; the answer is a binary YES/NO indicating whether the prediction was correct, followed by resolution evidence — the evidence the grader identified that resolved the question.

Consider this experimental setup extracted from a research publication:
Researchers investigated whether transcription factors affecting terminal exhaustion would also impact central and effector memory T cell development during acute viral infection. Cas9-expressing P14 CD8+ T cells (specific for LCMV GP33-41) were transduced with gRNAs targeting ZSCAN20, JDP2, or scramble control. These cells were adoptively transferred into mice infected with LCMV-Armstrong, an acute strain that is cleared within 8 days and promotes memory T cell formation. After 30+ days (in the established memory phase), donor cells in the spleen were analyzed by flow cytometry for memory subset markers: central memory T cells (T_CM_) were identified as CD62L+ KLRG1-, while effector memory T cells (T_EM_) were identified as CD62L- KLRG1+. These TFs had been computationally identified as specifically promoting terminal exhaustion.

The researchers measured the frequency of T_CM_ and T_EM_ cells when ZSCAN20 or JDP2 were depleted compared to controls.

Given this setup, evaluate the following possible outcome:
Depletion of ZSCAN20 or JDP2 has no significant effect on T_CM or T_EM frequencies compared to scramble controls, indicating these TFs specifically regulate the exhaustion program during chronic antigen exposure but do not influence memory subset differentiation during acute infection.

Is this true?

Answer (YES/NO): YES